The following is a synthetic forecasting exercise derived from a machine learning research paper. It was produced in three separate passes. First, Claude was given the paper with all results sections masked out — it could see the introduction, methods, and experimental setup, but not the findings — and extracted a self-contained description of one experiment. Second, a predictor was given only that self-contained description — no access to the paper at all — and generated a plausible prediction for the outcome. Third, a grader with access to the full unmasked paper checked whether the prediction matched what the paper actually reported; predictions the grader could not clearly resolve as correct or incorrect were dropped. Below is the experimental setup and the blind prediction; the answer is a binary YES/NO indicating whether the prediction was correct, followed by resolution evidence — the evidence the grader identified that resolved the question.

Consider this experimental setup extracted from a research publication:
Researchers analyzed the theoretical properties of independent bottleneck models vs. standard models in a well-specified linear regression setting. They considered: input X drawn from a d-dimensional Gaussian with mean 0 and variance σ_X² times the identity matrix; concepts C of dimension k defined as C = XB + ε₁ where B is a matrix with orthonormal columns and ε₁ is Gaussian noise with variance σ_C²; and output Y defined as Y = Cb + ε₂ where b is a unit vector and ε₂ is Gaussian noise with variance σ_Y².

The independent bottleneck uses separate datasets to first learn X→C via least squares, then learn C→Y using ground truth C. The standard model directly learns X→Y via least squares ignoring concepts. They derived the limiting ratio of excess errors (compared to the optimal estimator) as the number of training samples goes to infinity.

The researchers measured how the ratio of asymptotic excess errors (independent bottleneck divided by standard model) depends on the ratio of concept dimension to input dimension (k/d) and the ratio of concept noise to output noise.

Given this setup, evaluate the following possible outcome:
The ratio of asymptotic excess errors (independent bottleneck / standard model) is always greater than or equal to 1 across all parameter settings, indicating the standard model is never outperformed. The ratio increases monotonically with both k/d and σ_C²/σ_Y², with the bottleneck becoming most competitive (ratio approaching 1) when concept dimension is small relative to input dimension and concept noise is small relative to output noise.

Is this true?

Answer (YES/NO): NO